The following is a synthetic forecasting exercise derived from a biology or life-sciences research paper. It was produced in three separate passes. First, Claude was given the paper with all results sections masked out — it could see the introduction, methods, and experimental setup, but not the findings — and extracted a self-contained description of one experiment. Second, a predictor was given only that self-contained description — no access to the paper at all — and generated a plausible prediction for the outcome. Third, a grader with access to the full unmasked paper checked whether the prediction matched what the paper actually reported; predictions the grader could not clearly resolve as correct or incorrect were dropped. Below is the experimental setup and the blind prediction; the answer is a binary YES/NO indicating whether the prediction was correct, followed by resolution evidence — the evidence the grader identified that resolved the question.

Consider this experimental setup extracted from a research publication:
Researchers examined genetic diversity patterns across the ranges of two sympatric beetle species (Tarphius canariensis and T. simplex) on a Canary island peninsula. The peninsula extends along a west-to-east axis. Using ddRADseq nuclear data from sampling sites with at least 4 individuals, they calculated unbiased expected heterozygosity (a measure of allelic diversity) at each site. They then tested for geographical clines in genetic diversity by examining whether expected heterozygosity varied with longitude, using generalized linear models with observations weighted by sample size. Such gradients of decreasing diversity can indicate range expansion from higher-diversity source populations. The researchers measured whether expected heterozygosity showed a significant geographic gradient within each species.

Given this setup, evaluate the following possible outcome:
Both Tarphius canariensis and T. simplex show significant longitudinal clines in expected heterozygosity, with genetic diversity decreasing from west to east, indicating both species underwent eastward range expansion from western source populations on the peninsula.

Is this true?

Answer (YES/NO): NO